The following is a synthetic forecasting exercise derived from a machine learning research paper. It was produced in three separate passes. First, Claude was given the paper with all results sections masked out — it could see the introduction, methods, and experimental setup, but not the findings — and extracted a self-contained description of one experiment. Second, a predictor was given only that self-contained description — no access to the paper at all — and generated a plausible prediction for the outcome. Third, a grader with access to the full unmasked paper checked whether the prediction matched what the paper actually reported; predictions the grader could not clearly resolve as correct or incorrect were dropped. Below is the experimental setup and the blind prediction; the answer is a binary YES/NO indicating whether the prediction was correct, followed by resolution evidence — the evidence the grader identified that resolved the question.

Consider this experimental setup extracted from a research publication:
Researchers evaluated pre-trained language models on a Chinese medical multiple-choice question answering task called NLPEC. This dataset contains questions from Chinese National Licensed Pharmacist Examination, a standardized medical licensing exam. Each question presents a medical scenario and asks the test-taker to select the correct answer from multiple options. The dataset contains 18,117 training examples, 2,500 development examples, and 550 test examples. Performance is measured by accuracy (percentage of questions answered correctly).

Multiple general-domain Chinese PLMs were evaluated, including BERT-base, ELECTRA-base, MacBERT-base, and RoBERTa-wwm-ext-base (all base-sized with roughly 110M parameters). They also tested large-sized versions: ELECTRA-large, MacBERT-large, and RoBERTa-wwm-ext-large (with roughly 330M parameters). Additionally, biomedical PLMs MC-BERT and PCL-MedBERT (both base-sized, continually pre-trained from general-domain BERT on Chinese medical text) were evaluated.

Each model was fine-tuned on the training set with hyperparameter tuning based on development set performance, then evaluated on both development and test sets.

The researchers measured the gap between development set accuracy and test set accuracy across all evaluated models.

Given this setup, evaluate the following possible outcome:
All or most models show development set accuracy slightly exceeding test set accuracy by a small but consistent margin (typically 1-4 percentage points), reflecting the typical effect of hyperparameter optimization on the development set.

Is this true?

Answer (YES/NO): NO